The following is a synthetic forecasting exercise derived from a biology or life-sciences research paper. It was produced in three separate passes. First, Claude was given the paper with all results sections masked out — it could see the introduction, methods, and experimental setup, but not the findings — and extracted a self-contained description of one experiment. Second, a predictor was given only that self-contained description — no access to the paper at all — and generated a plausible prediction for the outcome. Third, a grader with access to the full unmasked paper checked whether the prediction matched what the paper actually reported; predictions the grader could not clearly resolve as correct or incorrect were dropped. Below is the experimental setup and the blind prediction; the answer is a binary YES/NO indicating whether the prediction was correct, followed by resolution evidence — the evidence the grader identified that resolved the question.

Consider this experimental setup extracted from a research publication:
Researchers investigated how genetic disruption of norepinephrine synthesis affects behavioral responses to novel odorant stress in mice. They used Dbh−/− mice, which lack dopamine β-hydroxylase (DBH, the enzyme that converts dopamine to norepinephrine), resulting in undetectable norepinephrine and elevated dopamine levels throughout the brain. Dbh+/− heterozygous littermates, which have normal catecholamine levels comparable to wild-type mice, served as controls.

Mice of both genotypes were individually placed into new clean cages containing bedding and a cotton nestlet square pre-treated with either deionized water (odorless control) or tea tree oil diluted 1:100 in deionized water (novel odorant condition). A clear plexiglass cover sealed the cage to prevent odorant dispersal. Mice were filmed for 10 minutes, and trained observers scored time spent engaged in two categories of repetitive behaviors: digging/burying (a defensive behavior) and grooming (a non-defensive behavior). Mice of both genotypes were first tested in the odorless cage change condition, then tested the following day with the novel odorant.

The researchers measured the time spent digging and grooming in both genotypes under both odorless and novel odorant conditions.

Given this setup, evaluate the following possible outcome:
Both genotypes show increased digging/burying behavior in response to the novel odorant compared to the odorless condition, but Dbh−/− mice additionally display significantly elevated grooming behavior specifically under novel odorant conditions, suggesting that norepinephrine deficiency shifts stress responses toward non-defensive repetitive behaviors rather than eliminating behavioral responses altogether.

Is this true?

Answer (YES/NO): NO